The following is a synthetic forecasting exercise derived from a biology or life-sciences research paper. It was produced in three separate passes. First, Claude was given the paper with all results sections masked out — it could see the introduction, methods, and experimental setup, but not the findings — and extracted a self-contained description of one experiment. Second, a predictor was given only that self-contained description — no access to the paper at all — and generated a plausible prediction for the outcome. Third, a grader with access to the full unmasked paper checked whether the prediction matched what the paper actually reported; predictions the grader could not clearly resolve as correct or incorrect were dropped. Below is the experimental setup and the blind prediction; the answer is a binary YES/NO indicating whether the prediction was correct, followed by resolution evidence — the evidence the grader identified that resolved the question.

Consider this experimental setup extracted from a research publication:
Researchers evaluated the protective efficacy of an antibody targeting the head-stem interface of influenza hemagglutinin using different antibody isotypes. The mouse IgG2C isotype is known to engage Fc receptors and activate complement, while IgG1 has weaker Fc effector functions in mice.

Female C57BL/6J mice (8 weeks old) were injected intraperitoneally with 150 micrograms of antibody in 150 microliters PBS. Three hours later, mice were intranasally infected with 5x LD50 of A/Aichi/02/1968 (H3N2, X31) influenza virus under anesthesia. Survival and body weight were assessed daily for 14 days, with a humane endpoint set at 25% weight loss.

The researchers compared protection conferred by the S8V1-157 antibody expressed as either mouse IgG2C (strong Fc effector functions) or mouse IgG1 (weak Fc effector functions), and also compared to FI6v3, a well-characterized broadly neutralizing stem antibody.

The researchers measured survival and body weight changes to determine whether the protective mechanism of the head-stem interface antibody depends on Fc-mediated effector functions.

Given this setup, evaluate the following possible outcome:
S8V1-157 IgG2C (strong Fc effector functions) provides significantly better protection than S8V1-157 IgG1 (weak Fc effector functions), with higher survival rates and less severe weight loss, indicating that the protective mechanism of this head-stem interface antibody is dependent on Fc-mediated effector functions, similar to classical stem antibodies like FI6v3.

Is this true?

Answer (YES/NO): NO